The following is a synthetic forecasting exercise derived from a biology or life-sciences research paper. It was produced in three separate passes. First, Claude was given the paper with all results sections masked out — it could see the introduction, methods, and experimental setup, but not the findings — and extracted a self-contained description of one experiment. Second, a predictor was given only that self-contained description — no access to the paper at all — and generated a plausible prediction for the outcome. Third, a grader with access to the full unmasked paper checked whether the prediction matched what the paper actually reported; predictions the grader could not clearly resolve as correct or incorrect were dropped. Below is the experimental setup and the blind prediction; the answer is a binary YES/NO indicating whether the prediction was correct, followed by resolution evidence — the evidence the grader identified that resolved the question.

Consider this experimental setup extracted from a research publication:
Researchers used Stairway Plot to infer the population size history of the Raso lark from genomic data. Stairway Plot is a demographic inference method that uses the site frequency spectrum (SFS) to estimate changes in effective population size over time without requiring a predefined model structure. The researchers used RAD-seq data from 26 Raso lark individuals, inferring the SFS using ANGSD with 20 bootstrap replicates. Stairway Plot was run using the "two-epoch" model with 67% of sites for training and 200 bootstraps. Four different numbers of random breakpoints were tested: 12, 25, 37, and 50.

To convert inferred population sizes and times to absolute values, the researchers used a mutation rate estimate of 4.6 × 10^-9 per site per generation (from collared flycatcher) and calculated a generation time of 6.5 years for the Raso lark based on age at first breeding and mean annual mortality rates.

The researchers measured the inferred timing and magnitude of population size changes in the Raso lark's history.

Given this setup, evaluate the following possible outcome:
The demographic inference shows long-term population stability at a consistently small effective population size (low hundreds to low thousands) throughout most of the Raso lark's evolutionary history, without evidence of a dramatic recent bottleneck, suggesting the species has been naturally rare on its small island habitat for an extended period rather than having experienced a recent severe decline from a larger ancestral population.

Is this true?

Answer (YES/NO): NO